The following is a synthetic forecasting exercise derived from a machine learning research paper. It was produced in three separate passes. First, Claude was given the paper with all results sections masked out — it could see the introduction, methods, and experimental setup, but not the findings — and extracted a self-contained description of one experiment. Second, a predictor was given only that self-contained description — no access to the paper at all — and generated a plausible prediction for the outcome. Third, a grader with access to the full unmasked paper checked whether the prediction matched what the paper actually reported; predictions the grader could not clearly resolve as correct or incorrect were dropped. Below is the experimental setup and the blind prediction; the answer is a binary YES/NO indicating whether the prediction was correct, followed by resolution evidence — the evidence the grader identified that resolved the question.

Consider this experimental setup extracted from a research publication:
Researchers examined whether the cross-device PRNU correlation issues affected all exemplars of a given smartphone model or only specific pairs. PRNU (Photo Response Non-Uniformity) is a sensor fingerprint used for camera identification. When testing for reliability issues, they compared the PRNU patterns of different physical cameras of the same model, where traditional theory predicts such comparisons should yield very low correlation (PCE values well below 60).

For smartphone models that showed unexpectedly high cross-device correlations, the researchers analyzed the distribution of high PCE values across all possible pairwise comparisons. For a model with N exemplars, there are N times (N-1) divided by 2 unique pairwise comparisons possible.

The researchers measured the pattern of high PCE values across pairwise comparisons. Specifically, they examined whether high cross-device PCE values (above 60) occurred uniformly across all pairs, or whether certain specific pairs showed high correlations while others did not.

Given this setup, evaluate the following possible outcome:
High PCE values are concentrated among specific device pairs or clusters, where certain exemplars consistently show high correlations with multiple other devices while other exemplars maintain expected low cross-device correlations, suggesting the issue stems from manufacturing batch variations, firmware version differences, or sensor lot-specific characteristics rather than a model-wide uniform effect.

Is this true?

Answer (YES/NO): NO